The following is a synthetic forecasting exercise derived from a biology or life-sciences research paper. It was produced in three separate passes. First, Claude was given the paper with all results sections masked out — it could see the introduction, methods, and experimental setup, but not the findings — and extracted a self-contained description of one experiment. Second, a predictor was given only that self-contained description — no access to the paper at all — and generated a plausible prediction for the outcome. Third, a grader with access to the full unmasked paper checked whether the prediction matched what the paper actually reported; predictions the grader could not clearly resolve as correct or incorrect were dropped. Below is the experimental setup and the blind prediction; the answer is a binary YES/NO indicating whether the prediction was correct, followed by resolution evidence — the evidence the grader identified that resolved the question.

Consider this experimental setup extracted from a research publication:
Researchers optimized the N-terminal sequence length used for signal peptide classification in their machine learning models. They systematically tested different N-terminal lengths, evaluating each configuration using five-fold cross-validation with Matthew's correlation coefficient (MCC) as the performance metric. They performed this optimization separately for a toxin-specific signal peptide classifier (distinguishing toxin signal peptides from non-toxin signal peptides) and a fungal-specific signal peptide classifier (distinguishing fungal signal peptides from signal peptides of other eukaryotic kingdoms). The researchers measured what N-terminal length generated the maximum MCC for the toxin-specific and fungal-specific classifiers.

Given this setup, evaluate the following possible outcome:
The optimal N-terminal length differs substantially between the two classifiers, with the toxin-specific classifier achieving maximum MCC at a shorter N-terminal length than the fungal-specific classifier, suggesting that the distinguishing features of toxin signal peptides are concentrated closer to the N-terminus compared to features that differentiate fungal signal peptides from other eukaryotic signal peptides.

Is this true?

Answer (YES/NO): NO